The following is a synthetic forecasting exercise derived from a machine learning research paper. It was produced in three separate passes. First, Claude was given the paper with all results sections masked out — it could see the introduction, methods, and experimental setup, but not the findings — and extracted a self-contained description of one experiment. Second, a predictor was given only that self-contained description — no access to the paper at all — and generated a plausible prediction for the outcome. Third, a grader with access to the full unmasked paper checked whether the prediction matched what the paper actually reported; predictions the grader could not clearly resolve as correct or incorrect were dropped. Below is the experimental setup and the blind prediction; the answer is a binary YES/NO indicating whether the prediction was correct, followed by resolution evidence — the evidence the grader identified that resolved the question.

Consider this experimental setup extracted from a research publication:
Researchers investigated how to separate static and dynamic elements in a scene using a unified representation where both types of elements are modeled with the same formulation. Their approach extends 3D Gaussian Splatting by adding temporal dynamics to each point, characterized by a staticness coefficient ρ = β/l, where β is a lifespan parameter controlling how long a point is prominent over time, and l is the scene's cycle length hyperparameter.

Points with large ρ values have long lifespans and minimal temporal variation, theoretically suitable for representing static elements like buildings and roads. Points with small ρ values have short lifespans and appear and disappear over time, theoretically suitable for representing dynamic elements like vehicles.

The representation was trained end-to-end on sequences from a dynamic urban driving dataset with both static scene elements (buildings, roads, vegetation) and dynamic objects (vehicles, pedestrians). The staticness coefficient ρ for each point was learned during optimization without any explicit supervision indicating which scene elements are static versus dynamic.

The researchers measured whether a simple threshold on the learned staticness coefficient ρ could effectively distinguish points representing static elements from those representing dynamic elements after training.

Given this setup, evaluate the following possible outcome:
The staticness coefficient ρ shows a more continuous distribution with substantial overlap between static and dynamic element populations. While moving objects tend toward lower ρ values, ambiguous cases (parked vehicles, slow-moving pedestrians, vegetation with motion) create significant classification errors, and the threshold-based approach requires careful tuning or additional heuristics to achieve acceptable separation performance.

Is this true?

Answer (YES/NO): NO